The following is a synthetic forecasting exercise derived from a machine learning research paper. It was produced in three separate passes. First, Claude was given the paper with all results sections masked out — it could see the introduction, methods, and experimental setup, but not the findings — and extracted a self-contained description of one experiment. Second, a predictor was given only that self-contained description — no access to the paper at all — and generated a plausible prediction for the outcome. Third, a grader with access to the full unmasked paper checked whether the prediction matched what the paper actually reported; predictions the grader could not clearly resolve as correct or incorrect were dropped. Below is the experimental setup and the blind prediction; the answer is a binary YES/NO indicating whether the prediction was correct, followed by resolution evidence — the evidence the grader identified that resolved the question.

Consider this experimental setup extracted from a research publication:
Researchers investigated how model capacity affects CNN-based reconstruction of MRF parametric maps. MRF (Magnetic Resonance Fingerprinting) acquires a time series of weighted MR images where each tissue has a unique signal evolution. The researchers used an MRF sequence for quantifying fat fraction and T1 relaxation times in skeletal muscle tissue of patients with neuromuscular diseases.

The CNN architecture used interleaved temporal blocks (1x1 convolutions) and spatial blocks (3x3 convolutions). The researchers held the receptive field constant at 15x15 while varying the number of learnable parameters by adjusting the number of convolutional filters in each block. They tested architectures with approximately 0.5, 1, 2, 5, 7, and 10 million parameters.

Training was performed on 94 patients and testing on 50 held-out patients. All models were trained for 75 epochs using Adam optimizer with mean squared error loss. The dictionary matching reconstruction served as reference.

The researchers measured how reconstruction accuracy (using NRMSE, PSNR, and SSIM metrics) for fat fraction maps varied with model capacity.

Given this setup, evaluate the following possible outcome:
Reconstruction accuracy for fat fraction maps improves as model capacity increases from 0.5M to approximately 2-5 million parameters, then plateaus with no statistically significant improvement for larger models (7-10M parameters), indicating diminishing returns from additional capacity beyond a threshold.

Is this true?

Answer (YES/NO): NO